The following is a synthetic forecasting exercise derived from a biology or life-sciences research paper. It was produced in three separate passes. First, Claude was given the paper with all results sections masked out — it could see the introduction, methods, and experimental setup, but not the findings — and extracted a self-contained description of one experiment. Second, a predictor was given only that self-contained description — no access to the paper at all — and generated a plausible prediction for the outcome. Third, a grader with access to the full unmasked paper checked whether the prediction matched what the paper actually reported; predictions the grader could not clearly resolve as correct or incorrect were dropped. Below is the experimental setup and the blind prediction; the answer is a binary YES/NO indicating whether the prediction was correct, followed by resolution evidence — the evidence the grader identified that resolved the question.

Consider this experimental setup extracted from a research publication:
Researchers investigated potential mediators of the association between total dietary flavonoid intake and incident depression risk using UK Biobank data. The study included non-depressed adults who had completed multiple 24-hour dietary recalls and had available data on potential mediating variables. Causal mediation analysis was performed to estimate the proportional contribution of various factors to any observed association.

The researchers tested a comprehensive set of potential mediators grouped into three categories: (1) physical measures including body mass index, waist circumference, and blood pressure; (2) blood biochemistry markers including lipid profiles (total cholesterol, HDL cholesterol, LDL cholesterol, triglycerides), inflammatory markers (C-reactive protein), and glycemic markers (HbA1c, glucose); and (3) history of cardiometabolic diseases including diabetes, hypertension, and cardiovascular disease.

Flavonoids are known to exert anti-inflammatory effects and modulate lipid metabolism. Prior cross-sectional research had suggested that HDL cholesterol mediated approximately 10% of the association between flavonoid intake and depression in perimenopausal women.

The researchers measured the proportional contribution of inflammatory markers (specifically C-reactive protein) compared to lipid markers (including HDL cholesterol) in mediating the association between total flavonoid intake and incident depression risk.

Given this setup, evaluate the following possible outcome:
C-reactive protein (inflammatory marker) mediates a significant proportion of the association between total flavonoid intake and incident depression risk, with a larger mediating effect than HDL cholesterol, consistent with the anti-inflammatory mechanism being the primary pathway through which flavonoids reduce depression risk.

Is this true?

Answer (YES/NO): NO